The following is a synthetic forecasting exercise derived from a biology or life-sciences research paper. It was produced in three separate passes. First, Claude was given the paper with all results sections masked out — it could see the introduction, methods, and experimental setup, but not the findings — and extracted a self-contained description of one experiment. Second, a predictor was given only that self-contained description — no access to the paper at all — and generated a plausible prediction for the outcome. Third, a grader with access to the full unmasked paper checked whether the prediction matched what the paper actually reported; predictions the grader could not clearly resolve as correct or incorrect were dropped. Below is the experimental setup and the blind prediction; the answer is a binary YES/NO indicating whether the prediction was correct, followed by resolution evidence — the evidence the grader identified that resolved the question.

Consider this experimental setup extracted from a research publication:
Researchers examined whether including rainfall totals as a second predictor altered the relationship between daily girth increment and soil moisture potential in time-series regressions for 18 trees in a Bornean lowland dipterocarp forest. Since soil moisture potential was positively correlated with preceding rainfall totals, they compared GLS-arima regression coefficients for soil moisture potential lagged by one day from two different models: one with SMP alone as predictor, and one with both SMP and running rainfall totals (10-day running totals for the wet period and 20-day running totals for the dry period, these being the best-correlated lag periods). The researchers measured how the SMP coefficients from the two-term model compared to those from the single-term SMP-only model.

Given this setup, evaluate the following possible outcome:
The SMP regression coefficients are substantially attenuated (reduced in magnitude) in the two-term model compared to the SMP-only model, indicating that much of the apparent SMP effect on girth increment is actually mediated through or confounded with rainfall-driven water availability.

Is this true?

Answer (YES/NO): NO